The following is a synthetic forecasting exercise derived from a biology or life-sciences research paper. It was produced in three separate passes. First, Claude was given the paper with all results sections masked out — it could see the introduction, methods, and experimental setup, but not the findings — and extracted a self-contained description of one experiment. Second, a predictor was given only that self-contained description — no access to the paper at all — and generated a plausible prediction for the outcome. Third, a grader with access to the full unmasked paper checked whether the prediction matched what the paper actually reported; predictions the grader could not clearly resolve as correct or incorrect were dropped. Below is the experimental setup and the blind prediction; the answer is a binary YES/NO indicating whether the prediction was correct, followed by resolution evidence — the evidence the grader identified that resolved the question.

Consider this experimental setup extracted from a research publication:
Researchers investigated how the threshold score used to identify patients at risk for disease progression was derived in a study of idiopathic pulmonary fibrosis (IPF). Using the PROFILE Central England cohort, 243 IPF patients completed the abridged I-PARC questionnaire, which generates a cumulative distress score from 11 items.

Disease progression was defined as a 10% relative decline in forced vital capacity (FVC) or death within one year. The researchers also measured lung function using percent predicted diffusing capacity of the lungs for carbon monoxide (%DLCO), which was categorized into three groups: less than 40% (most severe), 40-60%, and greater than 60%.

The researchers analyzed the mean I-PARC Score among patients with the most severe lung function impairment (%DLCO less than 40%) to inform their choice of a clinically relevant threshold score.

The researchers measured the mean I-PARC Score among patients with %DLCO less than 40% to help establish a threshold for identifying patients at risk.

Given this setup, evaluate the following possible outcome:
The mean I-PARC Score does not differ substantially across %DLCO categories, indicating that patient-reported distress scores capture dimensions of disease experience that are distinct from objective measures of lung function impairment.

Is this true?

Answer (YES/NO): NO